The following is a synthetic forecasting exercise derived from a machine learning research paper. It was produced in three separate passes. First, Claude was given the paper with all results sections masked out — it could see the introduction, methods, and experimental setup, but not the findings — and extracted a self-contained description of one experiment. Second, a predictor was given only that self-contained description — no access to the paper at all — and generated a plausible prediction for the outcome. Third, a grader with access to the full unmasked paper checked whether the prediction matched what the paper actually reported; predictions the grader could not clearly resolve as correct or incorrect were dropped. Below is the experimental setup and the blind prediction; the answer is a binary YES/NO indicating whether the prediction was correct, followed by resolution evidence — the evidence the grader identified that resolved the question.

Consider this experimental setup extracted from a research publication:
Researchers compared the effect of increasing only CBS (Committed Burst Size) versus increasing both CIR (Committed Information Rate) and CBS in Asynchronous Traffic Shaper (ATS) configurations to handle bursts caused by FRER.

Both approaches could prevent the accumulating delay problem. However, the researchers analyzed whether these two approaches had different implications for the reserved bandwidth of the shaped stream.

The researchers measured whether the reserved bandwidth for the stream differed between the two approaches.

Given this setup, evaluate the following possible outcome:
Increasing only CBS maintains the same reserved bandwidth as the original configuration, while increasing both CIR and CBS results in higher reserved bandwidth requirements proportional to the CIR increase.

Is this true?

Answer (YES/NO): NO